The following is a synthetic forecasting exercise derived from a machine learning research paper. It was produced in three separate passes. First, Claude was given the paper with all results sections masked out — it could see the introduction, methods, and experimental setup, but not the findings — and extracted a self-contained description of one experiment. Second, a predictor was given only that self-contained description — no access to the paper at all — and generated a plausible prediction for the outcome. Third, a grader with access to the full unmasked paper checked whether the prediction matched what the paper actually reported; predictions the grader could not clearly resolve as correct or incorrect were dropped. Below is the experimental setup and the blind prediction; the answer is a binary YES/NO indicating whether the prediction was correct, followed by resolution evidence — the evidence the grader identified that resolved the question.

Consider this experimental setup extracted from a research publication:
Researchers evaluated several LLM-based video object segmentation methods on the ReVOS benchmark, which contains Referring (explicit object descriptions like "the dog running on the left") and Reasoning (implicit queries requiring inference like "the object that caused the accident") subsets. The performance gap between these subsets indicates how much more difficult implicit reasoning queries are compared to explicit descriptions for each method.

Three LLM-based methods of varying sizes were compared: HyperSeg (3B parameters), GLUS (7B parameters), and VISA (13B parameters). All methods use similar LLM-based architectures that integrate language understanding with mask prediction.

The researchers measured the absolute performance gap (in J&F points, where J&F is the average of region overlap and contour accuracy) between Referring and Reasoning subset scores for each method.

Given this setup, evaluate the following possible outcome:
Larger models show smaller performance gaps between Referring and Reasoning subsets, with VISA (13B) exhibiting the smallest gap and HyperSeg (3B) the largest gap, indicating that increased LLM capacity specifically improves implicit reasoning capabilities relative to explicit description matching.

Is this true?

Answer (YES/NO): NO